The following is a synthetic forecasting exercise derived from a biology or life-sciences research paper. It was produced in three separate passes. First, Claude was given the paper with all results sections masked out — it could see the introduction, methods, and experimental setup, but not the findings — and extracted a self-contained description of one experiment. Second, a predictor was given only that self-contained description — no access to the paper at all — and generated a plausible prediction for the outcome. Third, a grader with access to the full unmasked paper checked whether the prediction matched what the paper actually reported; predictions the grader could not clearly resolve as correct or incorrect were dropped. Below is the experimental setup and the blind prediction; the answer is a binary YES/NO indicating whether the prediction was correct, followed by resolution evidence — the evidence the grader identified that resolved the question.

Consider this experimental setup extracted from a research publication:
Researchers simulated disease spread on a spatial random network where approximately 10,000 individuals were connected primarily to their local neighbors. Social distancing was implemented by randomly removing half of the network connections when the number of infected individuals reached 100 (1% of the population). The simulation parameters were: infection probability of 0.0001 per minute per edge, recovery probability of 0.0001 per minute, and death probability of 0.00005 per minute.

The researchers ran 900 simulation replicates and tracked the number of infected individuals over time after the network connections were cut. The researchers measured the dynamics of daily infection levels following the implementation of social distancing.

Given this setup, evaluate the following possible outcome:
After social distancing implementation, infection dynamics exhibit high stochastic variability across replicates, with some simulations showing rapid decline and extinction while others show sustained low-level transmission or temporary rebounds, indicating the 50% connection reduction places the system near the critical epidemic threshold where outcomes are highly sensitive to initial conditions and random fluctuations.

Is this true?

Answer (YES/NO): NO